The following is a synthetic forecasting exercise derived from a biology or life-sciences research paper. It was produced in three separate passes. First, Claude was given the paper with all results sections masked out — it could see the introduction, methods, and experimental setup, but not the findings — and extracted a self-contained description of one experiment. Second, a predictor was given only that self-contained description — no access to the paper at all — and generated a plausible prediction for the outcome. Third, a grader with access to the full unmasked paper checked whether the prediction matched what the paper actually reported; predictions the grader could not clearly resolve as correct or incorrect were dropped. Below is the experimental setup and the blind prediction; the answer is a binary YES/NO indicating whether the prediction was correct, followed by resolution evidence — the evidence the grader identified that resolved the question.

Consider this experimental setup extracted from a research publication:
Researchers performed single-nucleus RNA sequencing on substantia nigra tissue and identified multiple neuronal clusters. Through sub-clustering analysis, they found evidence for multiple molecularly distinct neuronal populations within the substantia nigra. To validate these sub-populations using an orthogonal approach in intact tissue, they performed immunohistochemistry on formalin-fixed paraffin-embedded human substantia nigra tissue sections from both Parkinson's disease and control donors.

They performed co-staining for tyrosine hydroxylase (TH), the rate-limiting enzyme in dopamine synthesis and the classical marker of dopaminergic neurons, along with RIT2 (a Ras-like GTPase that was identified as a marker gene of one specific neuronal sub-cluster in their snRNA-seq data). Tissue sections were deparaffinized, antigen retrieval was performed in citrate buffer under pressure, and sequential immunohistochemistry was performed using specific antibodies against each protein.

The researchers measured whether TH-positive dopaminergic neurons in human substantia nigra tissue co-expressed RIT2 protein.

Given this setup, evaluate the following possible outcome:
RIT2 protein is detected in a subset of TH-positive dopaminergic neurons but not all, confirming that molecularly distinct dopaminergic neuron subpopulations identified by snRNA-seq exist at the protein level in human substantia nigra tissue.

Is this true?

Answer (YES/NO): NO